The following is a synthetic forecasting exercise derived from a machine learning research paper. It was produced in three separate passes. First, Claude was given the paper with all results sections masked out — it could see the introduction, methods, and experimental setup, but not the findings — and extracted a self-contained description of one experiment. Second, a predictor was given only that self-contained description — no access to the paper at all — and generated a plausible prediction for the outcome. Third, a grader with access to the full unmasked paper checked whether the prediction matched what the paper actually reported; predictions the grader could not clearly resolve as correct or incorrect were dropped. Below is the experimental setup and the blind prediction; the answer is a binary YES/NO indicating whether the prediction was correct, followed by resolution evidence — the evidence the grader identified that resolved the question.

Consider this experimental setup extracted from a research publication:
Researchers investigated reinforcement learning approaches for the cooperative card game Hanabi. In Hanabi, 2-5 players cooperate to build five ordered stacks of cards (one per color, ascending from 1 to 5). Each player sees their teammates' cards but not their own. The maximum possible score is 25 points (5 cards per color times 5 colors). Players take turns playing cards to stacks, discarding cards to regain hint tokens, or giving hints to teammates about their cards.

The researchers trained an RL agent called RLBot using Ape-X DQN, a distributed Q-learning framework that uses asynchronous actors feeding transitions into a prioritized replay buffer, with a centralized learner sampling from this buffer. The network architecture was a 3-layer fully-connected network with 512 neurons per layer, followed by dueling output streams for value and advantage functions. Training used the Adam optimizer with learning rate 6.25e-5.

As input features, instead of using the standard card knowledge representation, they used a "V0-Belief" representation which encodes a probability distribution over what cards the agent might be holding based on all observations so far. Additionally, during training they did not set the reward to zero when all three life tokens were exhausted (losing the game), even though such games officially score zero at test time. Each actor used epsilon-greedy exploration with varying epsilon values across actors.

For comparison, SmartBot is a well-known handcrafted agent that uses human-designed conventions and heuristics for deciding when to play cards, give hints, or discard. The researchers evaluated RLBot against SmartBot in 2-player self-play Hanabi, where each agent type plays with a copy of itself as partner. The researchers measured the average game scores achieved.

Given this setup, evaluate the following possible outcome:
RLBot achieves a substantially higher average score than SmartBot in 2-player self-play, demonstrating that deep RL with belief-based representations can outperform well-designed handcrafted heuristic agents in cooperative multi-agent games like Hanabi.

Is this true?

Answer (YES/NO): YES